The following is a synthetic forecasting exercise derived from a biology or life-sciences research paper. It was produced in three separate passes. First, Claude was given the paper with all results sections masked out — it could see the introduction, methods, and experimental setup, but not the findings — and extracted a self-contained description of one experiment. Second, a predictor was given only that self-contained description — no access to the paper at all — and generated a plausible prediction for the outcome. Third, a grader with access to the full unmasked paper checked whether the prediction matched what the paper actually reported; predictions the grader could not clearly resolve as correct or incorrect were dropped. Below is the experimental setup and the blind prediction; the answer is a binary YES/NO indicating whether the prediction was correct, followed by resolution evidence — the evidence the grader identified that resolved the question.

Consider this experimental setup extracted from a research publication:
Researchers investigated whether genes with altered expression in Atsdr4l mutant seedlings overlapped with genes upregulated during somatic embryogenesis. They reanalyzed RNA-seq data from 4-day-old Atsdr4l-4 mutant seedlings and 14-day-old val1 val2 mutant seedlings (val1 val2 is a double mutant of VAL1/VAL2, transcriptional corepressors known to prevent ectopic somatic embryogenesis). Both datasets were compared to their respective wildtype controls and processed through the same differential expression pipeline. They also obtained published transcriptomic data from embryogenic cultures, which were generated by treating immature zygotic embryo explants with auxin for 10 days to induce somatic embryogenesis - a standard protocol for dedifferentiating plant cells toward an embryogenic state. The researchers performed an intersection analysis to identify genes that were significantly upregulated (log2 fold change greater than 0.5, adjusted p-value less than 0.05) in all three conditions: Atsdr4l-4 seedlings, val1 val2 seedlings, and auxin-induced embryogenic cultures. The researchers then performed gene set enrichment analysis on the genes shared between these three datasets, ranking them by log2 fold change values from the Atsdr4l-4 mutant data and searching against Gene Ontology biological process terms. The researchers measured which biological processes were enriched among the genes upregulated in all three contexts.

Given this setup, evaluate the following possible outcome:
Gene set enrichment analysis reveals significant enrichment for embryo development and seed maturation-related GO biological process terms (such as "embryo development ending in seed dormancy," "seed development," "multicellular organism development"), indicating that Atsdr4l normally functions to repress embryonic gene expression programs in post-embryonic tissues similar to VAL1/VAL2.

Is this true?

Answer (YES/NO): NO